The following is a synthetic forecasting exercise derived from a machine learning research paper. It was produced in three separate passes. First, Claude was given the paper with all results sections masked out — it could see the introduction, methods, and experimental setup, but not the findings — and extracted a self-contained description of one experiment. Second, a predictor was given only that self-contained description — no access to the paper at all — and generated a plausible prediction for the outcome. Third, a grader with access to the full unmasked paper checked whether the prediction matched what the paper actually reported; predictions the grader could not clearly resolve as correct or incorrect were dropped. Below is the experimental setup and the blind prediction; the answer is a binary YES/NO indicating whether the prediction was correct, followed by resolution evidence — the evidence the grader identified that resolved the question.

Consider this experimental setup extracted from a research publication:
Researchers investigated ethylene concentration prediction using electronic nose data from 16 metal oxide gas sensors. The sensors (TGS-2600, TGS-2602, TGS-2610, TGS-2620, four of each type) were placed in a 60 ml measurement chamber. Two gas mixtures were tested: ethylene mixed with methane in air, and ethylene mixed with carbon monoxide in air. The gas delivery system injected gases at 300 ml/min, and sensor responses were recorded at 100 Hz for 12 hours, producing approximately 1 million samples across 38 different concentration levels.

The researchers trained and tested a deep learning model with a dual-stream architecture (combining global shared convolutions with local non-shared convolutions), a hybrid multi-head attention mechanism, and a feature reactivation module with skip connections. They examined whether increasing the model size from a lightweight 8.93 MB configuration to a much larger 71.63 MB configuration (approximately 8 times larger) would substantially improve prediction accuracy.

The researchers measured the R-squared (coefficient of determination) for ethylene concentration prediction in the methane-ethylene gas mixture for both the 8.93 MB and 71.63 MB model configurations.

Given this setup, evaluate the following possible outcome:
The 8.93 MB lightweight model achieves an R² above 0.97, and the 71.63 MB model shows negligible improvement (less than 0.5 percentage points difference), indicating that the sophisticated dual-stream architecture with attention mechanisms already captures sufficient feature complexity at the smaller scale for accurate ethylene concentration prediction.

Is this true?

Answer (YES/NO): NO